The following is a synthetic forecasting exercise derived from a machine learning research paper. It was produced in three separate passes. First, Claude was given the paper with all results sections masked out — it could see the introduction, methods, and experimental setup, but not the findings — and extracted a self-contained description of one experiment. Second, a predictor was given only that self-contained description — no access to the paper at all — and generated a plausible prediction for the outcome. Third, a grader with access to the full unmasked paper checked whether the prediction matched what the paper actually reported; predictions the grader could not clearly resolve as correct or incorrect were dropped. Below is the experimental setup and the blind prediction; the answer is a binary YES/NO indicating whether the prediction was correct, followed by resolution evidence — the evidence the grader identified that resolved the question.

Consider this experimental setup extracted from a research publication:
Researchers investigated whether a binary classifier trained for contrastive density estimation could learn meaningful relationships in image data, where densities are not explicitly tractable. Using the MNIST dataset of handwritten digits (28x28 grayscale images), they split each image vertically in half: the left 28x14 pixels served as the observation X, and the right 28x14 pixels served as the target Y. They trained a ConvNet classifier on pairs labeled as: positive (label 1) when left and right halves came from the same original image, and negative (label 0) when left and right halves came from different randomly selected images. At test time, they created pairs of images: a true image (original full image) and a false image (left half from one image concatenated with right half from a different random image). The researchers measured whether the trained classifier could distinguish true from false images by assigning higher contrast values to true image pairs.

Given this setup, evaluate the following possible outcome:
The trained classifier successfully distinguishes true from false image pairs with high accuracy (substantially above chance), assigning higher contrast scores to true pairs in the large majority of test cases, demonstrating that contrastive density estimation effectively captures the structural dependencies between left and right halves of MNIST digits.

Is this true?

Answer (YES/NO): YES